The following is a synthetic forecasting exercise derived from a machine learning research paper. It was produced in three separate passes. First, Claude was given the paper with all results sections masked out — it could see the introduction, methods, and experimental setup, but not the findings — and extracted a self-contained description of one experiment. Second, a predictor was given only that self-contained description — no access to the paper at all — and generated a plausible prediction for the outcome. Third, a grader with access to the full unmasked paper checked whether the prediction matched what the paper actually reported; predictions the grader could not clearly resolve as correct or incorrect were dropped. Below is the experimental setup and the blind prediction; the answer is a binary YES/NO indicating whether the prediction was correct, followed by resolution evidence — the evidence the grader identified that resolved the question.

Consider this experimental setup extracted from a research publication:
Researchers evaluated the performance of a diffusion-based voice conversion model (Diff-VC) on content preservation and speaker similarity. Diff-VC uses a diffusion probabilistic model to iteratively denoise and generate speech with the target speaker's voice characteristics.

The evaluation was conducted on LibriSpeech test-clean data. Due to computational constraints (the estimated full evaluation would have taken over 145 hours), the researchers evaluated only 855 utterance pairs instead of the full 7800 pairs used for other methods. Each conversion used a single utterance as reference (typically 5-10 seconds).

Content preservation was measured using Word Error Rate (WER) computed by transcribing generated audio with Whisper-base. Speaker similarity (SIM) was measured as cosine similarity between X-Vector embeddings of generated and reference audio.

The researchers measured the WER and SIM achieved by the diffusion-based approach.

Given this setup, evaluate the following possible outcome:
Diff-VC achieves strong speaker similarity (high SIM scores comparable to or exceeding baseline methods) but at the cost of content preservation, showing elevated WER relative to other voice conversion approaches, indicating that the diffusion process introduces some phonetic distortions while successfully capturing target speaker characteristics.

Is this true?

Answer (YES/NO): NO